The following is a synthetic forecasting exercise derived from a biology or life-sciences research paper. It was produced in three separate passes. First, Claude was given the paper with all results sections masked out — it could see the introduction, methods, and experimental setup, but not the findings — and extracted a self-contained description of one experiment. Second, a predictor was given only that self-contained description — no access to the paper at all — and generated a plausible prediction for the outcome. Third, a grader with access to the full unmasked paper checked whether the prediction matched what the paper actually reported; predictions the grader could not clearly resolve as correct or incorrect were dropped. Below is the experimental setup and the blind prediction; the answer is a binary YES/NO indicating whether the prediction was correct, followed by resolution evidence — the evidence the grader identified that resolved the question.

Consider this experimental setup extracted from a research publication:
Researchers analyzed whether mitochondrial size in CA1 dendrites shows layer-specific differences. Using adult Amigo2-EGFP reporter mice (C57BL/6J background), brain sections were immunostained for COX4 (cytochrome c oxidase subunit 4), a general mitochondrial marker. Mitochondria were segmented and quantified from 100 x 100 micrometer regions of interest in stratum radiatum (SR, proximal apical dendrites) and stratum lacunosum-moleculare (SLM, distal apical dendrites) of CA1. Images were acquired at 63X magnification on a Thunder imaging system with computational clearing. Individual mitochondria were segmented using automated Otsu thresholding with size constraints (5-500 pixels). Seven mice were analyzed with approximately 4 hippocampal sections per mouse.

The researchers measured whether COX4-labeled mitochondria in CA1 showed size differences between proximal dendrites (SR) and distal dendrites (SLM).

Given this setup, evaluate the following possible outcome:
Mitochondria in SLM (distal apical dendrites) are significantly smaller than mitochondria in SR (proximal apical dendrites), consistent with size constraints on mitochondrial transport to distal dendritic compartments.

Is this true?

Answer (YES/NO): NO